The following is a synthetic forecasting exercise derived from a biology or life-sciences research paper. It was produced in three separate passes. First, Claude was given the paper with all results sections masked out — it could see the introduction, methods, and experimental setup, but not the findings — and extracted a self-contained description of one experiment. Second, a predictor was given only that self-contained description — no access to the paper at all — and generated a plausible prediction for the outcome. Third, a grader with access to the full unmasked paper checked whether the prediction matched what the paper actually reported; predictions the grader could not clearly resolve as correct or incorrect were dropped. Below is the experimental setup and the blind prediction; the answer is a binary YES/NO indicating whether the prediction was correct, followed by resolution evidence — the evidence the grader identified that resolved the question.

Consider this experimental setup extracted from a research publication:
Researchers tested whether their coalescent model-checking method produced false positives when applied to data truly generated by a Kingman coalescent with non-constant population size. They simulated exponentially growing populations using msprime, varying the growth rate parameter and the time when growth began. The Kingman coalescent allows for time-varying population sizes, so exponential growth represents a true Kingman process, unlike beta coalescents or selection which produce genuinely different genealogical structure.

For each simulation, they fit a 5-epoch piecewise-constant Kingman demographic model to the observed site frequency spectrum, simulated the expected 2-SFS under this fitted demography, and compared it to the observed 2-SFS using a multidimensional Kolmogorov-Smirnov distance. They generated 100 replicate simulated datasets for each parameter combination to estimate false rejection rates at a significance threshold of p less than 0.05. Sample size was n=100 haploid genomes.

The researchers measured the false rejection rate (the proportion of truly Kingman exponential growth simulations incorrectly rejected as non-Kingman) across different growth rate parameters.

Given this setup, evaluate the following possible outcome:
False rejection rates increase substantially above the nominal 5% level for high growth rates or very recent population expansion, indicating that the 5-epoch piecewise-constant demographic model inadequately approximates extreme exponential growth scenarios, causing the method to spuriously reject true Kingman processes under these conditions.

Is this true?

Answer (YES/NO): NO